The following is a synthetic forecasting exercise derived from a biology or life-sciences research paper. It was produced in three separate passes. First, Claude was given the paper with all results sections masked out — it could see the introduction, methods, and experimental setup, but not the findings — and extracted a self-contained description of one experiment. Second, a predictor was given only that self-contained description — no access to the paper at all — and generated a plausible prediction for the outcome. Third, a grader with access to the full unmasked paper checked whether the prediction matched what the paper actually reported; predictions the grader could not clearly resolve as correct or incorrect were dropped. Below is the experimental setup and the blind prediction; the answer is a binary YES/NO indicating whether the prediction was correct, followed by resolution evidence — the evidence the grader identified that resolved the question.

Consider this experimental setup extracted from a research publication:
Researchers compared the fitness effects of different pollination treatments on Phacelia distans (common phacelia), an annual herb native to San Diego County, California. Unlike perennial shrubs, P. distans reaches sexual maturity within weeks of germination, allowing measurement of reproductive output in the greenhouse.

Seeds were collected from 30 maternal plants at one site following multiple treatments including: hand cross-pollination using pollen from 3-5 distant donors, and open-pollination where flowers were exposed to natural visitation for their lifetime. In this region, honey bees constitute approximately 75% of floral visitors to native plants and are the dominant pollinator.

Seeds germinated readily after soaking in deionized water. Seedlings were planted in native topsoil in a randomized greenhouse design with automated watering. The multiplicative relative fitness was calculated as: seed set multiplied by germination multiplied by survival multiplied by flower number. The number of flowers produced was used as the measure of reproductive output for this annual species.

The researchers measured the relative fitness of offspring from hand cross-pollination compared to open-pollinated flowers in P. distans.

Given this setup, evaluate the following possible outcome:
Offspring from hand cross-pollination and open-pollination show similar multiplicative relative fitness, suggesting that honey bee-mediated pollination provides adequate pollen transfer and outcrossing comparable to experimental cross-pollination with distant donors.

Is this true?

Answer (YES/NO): NO